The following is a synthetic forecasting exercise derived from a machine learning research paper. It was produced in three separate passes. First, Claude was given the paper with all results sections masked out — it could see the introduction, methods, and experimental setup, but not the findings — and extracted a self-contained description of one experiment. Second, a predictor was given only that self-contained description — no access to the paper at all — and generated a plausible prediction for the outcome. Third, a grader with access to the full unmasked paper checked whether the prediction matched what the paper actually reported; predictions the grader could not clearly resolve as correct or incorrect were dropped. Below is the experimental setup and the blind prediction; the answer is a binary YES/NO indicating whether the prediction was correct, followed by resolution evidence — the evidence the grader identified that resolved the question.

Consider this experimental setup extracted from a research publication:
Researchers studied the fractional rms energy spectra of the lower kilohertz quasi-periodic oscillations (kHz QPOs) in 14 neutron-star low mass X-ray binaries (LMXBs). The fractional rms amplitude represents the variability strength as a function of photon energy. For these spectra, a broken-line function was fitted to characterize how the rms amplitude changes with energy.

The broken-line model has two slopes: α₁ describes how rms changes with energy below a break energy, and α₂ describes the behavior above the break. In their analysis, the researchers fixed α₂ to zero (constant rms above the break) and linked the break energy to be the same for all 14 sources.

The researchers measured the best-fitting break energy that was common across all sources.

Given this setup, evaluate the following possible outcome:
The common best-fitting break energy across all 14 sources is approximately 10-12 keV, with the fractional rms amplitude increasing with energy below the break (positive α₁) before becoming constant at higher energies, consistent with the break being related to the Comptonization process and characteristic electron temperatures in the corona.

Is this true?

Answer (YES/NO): YES